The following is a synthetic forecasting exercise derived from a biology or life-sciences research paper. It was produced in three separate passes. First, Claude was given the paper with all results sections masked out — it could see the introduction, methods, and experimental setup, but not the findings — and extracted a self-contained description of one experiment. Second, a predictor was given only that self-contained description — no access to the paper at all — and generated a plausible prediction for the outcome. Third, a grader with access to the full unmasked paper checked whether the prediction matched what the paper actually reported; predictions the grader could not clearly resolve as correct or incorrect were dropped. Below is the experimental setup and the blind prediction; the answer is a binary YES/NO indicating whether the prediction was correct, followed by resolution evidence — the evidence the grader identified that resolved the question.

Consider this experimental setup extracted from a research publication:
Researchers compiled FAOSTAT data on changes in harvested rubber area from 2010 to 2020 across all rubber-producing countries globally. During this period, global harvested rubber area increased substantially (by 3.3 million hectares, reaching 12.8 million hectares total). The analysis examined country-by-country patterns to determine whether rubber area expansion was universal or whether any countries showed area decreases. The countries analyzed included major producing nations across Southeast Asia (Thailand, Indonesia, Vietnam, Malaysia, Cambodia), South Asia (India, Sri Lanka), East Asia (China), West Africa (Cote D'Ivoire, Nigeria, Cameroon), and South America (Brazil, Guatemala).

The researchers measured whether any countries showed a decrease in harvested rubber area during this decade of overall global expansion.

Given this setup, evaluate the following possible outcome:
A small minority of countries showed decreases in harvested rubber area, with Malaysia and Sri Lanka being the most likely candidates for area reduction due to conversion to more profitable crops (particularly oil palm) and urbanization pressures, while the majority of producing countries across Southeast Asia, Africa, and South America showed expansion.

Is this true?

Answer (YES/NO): NO